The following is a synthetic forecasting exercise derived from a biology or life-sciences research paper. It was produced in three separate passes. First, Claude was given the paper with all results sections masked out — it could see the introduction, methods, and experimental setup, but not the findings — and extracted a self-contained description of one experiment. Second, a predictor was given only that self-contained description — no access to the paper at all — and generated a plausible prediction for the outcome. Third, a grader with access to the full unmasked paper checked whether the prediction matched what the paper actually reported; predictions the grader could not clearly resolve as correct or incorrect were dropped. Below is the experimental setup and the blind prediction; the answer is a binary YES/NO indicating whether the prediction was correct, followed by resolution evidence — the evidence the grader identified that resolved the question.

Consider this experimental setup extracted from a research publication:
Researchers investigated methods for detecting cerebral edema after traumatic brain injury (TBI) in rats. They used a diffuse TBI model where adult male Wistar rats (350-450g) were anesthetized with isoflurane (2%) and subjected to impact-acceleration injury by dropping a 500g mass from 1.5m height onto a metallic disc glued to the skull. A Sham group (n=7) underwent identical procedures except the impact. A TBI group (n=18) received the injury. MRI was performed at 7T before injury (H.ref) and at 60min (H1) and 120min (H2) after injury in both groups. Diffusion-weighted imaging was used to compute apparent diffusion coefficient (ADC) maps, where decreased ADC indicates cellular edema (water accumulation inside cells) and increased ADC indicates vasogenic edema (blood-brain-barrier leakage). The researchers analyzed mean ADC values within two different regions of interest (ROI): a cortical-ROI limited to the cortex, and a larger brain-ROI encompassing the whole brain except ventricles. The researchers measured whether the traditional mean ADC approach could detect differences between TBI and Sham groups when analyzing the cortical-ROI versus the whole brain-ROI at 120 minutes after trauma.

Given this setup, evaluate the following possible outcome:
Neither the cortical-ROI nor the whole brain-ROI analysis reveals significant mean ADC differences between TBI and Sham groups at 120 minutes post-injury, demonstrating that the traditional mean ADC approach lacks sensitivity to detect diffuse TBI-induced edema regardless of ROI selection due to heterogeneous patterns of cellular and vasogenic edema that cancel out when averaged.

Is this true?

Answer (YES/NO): NO